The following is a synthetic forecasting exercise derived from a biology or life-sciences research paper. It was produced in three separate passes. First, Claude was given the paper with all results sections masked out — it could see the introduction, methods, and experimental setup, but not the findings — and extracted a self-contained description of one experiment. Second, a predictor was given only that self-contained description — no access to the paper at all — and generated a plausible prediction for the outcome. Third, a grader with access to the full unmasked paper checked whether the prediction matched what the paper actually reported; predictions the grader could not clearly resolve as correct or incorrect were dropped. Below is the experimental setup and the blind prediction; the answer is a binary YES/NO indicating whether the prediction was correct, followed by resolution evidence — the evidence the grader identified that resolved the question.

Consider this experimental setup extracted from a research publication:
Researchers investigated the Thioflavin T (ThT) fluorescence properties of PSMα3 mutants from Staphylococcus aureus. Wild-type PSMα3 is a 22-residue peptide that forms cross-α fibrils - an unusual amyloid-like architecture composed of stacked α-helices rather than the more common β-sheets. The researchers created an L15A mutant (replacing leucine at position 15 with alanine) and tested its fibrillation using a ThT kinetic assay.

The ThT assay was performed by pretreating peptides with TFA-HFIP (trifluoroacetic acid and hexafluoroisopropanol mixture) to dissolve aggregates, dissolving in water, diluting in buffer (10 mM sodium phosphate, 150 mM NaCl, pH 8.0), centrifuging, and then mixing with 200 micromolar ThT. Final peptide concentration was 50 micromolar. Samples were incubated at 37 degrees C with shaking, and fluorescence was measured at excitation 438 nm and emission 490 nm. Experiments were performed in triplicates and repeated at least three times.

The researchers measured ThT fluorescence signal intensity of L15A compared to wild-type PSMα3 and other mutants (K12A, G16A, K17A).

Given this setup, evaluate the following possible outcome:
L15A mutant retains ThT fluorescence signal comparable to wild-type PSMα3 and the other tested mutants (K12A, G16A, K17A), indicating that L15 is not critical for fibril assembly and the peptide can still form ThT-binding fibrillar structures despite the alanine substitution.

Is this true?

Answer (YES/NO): NO